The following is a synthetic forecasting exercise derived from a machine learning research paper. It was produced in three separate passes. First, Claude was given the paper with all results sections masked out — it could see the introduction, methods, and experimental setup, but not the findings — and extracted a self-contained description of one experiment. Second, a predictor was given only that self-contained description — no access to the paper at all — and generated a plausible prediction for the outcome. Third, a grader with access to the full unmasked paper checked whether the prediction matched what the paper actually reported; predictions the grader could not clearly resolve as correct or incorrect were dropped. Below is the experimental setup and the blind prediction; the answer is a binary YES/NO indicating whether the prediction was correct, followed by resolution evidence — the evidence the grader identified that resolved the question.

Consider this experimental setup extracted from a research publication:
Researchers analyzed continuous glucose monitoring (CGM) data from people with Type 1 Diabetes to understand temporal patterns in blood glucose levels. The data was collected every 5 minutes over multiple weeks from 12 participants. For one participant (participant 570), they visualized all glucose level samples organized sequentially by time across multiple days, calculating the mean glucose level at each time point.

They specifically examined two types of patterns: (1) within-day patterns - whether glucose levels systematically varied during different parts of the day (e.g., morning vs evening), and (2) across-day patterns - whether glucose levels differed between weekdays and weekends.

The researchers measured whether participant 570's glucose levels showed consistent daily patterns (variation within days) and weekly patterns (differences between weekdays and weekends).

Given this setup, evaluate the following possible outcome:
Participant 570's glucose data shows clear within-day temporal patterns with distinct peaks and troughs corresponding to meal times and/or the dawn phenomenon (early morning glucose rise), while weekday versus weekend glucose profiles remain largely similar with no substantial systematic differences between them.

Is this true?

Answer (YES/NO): NO